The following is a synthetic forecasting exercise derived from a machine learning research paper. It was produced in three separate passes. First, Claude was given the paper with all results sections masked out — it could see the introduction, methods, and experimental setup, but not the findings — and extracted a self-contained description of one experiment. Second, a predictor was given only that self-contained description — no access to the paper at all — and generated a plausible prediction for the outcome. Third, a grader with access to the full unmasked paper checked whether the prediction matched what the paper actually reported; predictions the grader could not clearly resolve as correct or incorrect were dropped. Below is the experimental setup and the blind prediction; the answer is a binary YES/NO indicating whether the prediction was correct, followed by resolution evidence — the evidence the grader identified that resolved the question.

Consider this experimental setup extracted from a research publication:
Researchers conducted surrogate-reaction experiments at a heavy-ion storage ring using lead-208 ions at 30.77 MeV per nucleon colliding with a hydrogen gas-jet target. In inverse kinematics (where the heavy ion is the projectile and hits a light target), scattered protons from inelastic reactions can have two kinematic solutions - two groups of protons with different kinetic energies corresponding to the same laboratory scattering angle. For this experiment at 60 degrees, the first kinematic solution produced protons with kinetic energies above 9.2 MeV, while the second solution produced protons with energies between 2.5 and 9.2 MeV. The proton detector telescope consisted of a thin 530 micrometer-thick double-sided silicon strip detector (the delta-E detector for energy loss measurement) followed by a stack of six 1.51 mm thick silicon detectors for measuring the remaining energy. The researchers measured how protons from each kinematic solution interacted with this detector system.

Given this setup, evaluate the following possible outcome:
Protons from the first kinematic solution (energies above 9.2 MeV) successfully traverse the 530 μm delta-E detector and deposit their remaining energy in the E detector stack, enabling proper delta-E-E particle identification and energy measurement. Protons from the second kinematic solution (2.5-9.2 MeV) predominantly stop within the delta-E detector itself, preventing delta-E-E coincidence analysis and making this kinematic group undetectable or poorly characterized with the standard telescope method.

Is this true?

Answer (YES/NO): NO